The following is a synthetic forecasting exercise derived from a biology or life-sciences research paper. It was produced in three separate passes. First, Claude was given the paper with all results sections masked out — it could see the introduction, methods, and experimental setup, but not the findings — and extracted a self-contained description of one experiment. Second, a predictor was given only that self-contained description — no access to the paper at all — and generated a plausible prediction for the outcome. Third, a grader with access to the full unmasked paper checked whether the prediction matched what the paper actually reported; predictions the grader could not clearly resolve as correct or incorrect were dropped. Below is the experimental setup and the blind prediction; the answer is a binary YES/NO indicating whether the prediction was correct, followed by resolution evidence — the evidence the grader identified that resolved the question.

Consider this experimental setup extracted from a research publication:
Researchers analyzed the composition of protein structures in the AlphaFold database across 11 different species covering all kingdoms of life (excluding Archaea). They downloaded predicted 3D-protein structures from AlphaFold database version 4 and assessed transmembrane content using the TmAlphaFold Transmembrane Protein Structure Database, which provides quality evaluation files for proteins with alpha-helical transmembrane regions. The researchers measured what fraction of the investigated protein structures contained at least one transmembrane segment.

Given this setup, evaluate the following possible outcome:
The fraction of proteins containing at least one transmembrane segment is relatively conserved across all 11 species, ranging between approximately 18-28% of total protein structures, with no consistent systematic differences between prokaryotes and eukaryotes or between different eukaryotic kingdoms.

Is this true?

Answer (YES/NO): NO